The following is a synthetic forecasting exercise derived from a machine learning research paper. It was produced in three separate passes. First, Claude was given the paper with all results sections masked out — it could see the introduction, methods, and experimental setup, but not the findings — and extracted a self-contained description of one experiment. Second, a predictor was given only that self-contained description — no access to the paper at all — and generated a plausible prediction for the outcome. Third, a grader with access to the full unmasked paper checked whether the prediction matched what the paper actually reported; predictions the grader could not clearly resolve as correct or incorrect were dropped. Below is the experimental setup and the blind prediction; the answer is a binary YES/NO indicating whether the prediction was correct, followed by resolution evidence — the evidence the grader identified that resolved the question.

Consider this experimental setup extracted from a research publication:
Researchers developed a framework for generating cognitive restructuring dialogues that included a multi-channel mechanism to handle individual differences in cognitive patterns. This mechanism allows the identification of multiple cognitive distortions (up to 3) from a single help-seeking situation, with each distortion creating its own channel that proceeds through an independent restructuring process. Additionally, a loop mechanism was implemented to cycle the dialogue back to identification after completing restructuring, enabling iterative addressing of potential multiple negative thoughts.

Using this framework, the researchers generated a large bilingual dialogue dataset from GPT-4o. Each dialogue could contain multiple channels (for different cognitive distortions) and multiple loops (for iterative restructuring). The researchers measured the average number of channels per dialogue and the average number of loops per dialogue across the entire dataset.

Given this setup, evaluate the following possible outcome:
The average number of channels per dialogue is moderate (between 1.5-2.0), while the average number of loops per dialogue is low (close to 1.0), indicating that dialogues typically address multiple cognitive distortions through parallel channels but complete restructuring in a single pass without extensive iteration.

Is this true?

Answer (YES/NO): NO